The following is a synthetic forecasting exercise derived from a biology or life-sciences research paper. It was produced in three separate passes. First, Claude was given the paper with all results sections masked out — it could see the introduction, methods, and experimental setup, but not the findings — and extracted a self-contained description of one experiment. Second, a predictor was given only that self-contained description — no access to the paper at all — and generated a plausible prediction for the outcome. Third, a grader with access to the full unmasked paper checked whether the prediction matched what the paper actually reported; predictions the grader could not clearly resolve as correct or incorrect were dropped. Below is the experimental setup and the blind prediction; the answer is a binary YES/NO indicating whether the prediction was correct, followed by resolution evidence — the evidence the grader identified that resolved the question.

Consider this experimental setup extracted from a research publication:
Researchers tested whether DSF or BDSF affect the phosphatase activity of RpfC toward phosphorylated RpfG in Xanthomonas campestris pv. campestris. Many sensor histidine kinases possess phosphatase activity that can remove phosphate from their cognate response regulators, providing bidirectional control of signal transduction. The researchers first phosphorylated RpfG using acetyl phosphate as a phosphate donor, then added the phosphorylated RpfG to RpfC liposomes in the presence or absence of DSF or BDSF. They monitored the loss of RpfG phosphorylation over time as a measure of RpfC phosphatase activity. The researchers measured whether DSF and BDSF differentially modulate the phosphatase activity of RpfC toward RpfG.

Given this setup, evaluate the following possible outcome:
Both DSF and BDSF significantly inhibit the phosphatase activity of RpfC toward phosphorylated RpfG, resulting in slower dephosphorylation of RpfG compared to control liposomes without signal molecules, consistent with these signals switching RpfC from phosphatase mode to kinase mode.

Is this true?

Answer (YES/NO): NO